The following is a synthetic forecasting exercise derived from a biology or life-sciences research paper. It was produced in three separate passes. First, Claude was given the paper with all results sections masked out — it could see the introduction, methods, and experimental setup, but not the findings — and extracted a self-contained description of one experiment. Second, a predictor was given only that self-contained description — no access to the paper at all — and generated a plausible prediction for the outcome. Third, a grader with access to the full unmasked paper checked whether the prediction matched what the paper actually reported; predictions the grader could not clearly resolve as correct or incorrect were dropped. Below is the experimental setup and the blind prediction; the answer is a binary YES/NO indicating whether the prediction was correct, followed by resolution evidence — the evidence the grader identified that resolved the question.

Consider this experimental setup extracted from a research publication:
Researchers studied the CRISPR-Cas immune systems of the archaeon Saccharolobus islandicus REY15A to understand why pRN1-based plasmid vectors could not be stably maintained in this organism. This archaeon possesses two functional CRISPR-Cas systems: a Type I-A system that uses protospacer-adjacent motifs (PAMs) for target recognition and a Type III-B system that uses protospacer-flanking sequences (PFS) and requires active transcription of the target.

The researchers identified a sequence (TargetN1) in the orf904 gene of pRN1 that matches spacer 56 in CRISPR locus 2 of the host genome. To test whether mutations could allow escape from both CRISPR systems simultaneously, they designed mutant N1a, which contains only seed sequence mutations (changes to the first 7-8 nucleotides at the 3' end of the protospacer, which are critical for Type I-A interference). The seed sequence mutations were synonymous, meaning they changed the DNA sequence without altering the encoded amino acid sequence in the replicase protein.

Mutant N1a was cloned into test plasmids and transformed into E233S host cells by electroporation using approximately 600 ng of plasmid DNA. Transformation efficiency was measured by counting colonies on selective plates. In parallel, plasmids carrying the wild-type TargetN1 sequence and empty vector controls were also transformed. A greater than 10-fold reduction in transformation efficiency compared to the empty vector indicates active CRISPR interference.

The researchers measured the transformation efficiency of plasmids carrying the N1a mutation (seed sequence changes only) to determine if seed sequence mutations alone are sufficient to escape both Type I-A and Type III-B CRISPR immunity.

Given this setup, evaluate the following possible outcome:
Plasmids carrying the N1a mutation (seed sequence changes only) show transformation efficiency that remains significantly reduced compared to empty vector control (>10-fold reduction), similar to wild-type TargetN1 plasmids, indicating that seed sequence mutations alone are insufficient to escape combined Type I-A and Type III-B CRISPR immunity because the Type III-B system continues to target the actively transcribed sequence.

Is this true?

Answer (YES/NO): NO